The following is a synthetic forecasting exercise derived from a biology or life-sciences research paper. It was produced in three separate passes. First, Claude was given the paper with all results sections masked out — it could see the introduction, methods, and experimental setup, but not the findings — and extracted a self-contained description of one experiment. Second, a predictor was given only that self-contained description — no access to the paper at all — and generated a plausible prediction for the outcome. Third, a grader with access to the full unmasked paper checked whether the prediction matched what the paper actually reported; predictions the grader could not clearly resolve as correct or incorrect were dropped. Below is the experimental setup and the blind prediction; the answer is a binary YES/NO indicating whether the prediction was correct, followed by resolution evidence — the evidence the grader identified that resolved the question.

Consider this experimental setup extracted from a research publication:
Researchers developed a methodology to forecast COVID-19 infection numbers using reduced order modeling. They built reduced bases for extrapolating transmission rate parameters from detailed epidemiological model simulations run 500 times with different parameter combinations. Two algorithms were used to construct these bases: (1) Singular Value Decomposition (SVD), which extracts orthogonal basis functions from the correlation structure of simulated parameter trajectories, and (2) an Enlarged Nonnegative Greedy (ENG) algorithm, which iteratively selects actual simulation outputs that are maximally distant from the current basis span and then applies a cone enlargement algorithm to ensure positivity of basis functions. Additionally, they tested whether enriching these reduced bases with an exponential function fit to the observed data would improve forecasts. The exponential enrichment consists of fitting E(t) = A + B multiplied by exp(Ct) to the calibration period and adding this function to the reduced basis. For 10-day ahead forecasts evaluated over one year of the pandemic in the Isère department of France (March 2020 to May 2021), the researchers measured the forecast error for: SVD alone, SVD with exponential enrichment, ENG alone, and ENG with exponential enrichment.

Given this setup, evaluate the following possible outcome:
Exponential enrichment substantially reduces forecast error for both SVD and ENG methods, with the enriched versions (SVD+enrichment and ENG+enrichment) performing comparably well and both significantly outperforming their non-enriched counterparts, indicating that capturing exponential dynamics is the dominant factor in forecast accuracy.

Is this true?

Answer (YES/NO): NO